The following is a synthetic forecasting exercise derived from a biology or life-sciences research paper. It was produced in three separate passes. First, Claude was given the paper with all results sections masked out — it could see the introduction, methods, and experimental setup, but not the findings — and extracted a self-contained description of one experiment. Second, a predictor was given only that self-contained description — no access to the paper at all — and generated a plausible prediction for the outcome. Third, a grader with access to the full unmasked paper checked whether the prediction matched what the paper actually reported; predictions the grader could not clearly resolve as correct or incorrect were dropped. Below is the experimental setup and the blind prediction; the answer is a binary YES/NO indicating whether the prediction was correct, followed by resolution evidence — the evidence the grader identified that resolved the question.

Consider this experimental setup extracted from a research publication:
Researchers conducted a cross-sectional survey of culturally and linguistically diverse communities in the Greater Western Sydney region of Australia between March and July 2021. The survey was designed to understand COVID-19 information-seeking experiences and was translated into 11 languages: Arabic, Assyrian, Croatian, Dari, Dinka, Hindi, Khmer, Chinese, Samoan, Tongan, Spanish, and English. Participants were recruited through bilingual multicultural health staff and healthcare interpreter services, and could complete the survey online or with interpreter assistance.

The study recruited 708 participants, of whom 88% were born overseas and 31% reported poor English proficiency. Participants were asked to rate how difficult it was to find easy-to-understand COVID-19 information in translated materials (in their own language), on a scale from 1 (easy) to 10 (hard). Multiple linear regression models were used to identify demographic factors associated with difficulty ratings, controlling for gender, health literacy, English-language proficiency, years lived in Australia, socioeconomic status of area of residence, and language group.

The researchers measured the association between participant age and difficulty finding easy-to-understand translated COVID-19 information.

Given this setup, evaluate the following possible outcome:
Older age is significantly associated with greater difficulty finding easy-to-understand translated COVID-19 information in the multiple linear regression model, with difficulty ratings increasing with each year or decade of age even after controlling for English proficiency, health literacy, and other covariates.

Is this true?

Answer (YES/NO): NO